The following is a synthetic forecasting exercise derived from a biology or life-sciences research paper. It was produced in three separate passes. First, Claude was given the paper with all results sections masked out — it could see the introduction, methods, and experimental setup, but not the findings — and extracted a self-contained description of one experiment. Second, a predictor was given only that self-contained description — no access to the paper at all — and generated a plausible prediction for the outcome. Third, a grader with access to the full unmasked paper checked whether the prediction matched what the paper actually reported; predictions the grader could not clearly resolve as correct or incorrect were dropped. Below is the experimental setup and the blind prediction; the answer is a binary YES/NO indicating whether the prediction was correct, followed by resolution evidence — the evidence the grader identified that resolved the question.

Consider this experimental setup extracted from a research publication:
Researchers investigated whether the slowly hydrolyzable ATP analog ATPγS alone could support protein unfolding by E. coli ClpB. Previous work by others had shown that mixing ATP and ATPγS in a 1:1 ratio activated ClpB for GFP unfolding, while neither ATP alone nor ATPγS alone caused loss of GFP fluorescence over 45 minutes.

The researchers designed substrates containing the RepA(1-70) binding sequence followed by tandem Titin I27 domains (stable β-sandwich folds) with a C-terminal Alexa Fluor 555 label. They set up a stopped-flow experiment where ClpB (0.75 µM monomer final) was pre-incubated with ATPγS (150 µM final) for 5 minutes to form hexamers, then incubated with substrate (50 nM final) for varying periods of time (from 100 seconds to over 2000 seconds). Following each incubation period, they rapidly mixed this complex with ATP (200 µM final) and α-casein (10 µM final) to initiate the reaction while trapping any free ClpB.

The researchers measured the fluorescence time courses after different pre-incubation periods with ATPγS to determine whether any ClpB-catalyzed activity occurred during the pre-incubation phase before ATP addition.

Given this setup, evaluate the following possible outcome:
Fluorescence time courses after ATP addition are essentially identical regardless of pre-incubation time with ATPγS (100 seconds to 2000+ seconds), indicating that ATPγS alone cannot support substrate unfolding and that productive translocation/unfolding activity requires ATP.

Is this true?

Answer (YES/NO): NO